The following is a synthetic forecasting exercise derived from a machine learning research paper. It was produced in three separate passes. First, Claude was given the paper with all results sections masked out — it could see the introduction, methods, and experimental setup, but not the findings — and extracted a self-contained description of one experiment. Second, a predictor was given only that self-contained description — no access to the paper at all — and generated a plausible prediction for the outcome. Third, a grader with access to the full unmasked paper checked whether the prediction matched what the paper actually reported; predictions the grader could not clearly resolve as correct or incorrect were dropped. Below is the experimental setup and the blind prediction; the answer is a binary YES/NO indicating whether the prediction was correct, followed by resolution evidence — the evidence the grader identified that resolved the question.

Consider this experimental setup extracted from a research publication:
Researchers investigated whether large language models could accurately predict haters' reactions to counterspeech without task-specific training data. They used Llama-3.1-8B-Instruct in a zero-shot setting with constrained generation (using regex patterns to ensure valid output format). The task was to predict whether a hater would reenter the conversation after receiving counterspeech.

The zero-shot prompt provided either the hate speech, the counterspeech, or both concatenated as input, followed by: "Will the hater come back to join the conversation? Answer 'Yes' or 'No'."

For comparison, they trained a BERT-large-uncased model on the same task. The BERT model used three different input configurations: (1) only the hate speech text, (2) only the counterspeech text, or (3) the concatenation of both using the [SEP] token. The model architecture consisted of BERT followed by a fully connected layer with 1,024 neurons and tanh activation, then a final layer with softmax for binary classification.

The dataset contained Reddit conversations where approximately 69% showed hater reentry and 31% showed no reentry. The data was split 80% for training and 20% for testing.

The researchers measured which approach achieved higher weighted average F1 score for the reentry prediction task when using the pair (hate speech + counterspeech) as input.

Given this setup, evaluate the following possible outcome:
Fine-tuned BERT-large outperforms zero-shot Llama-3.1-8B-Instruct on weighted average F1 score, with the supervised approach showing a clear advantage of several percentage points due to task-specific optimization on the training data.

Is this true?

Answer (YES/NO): YES